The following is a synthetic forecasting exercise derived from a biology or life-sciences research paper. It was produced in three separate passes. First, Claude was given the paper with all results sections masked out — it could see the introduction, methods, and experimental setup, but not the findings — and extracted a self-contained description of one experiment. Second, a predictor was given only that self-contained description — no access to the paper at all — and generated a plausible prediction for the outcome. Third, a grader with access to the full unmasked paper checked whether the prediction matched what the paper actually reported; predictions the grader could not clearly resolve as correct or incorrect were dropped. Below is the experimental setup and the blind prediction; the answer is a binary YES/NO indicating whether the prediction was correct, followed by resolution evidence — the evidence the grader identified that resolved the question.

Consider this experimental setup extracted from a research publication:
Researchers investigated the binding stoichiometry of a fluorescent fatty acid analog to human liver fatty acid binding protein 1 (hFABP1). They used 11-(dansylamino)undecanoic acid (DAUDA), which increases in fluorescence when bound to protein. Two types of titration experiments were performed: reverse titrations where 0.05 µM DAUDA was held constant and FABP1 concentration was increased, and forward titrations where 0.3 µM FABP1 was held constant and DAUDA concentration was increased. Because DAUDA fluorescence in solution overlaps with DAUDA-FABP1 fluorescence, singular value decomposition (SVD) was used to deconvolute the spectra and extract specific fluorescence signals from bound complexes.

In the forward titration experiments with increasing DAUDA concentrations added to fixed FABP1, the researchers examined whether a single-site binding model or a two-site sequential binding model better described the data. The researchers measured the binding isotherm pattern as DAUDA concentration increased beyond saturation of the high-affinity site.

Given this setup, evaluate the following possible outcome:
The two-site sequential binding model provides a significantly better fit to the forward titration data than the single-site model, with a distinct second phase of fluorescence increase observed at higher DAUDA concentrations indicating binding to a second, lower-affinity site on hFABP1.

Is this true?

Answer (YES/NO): NO